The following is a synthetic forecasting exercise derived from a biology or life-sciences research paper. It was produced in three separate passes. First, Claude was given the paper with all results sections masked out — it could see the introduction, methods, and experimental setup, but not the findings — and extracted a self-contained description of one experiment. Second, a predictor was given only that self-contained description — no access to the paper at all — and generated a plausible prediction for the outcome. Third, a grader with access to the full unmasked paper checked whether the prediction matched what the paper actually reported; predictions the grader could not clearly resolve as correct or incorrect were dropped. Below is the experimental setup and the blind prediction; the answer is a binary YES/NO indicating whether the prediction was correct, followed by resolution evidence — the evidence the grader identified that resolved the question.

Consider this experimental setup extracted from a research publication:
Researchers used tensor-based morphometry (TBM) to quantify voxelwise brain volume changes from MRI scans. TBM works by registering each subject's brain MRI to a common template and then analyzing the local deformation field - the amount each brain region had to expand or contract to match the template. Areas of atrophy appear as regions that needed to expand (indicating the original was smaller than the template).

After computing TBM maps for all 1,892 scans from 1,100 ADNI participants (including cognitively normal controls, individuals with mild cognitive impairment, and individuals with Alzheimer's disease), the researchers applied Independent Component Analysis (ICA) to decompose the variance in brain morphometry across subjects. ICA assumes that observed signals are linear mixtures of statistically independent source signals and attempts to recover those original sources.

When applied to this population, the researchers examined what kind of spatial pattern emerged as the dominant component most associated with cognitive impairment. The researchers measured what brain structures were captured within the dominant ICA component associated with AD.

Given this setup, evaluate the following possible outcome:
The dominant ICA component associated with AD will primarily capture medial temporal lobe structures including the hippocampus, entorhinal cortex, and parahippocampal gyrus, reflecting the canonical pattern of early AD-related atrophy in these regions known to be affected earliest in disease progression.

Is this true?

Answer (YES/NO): NO